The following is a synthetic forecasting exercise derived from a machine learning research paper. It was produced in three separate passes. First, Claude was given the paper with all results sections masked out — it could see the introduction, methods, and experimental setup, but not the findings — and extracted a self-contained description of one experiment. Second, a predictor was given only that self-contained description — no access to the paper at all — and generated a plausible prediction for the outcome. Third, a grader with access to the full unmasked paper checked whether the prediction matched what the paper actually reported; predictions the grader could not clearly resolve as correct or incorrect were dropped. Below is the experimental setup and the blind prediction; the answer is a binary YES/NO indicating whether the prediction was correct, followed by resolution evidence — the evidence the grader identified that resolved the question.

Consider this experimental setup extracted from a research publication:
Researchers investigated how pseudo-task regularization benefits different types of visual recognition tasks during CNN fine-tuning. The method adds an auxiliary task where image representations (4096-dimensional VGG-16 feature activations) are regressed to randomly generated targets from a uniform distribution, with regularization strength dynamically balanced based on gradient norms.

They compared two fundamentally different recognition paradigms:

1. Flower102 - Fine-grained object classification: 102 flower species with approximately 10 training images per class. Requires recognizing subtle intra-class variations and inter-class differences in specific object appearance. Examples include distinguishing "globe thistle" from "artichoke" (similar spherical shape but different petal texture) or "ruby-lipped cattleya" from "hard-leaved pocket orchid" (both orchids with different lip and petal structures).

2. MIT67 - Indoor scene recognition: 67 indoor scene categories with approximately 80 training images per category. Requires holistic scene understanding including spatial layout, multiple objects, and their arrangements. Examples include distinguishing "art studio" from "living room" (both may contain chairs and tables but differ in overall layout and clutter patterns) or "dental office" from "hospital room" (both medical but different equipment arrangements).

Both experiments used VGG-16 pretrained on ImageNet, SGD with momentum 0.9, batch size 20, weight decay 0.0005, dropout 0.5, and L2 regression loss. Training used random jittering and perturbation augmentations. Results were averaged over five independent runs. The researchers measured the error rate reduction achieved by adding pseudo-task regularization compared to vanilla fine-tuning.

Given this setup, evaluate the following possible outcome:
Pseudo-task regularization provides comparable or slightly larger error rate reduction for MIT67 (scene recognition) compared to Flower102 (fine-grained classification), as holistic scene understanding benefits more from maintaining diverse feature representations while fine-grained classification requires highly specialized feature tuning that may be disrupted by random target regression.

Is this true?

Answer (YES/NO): NO